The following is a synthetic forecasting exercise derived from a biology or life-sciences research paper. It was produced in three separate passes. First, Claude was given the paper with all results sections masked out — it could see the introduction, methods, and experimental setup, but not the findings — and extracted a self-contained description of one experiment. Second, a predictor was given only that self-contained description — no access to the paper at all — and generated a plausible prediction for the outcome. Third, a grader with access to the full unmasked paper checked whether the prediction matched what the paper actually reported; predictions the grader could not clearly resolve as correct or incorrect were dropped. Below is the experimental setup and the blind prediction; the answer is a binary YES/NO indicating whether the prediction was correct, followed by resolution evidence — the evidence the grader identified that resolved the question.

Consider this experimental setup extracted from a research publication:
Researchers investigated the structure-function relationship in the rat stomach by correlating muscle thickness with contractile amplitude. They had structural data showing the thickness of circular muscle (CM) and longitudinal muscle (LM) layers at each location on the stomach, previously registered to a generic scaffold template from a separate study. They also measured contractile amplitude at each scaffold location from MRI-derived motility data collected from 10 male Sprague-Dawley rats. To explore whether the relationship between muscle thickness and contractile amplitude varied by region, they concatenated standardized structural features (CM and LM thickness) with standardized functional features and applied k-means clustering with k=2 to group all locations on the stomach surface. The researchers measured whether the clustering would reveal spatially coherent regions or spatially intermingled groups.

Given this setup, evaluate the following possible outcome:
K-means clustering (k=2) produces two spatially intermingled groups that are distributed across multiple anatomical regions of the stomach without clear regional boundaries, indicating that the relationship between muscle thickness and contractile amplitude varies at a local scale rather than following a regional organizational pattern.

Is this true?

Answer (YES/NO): NO